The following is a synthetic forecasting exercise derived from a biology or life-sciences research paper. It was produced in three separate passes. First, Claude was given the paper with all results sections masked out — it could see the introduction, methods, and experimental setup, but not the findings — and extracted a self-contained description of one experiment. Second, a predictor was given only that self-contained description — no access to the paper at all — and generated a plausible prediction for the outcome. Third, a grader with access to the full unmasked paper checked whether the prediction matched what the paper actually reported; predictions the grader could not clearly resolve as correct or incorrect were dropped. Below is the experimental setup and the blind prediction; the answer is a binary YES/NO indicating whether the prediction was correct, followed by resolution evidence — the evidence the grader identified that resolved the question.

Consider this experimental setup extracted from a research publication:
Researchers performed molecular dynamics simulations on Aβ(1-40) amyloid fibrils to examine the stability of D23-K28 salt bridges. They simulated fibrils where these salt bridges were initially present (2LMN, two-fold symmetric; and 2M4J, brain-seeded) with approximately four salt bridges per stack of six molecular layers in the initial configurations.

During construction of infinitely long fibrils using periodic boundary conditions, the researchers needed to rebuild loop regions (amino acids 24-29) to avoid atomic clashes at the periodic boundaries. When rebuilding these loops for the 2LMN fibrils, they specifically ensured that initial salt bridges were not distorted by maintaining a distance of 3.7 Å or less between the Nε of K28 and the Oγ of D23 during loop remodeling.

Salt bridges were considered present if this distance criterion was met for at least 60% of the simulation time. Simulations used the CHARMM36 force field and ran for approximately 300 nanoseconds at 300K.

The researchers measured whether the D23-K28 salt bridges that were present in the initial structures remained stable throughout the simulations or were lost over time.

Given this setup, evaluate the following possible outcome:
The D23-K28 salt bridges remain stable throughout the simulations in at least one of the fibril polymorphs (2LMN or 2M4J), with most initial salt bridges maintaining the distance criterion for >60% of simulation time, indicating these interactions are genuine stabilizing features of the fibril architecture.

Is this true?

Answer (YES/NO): YES